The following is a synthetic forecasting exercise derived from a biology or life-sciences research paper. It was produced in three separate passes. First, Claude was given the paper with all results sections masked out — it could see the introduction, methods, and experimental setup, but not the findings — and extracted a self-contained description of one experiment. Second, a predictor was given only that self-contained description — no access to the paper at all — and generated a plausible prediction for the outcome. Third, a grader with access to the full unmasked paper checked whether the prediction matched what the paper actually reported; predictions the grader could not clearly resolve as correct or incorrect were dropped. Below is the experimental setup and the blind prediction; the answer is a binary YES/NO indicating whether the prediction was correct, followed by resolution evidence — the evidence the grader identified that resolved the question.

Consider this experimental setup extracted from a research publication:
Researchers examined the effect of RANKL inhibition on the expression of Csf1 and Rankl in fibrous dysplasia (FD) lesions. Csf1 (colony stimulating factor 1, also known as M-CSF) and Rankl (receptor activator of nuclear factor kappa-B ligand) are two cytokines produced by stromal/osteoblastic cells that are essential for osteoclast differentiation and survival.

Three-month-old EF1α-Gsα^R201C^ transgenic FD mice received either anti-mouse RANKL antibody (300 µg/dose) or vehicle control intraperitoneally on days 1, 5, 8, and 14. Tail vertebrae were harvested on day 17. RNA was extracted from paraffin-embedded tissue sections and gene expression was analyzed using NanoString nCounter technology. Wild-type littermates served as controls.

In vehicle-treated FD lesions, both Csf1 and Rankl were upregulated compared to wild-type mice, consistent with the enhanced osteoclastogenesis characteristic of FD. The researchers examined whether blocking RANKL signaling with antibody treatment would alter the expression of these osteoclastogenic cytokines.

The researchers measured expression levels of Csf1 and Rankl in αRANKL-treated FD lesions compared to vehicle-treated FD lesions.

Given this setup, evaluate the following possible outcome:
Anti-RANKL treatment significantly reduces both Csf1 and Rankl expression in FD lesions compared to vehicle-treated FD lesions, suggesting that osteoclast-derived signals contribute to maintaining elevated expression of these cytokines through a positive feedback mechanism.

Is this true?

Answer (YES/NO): NO